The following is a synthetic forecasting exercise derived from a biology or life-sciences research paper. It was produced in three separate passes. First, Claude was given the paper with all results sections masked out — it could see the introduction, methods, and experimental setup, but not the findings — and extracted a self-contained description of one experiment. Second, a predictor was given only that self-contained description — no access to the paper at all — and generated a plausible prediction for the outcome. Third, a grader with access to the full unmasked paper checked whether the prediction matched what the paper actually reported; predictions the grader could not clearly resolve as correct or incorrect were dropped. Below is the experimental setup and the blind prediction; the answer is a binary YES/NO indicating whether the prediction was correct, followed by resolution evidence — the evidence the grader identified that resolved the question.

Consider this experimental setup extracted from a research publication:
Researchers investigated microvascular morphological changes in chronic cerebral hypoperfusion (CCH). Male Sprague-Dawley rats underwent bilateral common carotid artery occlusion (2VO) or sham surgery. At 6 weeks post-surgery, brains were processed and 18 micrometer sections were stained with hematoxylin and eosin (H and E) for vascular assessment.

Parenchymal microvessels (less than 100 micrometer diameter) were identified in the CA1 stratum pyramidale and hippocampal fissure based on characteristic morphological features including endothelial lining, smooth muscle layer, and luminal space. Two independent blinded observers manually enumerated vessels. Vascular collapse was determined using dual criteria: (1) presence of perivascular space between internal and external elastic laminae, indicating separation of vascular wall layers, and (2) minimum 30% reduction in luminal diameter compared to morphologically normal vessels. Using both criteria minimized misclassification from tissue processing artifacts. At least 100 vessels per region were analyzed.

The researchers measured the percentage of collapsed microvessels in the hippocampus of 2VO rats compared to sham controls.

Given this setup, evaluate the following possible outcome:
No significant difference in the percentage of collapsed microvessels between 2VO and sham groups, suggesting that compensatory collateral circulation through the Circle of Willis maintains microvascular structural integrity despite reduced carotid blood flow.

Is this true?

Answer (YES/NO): NO